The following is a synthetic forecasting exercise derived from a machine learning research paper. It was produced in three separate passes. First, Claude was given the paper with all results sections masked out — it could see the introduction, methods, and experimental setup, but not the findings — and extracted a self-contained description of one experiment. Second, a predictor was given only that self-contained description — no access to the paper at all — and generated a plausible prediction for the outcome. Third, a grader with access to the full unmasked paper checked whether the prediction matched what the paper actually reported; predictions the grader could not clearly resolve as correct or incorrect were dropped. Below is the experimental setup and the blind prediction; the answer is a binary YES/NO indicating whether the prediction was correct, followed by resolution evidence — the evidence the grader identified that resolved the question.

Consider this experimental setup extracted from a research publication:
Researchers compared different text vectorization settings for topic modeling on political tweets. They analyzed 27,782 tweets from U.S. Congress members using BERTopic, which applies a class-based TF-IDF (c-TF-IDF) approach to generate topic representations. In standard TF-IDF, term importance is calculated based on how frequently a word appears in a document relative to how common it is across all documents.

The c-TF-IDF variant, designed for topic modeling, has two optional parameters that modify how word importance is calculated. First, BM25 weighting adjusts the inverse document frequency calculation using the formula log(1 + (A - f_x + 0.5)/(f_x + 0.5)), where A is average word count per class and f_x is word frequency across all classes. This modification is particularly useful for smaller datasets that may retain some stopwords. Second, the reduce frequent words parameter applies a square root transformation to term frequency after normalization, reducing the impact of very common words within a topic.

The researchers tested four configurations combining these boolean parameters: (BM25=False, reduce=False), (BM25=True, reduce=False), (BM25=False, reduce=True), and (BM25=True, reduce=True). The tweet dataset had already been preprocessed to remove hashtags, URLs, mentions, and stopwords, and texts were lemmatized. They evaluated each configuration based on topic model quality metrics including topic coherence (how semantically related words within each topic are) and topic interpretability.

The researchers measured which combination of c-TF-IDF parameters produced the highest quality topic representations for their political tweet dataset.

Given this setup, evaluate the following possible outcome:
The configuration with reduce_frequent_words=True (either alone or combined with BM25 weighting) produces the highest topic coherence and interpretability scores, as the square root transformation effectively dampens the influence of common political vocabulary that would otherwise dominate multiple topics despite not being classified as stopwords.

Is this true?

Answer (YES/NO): YES